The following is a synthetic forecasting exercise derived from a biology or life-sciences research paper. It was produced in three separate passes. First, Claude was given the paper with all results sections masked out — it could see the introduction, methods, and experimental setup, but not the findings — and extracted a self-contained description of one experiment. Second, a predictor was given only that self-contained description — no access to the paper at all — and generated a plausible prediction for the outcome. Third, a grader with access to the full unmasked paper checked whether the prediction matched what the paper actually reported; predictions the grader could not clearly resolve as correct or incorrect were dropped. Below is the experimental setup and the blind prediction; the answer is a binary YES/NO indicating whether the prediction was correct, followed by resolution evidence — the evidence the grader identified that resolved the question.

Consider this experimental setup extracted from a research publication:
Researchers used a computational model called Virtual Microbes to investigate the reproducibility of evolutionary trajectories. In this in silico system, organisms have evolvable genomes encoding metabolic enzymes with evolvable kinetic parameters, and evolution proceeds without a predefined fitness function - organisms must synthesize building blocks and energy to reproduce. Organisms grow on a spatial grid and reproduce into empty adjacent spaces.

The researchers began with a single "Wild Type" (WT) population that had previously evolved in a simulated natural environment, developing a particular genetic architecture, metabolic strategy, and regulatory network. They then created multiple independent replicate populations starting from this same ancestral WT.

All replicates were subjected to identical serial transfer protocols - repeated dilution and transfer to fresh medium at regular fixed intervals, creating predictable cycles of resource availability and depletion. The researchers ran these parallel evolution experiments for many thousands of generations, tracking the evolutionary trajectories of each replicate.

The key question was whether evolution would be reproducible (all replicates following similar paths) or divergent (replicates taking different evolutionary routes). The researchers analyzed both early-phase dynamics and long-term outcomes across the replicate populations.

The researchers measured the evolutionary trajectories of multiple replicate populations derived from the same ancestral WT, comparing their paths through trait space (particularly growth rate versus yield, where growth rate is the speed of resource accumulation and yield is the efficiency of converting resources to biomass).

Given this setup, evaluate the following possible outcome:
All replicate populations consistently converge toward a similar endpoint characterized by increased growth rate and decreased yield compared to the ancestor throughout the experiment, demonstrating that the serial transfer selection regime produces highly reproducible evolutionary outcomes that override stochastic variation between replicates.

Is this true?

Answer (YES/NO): NO